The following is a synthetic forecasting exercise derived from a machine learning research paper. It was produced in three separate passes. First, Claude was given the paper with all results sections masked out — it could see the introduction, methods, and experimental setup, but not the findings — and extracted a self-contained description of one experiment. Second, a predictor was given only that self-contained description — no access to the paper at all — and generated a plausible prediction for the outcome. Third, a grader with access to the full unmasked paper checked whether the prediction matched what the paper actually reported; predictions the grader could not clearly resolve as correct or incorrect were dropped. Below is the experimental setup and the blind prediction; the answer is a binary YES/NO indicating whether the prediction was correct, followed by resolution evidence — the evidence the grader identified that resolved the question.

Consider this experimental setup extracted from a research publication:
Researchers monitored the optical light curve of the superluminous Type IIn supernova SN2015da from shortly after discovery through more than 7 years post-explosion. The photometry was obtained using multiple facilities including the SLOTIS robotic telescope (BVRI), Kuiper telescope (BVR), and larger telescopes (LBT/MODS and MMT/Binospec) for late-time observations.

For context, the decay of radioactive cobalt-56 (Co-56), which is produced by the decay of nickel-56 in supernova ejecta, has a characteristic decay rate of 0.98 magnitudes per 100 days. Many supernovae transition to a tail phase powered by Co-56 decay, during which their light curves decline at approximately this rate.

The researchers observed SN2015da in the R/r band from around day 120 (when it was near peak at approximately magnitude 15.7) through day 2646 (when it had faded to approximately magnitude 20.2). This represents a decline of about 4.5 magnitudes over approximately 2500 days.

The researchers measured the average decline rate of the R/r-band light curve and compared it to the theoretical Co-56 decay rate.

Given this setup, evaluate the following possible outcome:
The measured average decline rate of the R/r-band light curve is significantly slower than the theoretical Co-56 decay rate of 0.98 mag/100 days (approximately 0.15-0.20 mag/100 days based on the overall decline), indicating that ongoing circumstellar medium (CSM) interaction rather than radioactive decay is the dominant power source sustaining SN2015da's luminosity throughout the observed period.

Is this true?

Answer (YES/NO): YES